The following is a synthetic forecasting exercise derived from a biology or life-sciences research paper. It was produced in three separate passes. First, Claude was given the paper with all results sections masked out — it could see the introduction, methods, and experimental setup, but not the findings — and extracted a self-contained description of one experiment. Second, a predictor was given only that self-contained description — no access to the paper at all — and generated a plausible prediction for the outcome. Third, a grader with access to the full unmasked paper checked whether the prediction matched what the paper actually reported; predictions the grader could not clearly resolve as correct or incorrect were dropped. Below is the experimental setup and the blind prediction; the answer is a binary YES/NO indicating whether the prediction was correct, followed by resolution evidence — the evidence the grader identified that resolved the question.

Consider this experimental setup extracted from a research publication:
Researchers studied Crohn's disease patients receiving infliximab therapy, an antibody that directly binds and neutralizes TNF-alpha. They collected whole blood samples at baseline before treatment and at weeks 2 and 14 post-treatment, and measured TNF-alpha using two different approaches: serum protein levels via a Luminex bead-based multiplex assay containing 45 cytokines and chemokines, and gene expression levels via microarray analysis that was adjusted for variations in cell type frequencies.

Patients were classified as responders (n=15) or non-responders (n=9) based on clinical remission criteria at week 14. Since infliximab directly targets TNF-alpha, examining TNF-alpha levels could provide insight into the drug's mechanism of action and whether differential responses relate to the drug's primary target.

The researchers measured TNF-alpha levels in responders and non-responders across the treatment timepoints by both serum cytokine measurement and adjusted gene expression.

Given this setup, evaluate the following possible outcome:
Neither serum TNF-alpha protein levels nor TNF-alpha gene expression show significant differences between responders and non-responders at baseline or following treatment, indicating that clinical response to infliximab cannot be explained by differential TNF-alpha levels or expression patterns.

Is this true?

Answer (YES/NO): YES